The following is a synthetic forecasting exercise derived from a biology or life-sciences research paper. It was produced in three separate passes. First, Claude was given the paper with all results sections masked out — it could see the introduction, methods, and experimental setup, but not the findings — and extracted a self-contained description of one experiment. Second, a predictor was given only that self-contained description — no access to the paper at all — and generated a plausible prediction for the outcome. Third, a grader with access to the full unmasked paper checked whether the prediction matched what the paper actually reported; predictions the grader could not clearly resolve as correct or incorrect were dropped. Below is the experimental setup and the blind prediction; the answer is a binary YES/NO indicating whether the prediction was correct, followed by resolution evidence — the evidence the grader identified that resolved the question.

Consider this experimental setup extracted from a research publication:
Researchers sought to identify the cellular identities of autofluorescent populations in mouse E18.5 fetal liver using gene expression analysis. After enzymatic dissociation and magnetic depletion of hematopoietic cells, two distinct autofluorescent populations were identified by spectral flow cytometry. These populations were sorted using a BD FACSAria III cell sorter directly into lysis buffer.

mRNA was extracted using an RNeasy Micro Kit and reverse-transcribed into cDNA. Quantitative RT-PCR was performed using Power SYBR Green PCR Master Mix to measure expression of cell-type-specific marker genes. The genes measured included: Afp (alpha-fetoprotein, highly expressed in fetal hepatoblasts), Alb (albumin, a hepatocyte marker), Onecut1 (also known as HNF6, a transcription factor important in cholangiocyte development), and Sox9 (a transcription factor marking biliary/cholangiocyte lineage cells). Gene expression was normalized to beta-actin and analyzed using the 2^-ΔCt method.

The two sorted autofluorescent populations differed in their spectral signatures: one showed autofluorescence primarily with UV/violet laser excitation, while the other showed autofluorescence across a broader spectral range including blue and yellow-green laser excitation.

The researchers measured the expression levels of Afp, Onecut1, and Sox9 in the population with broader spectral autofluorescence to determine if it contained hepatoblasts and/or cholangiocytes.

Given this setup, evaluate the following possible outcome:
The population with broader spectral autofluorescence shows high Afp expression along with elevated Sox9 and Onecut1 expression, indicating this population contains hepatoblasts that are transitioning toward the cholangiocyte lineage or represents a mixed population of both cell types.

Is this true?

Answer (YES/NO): YES